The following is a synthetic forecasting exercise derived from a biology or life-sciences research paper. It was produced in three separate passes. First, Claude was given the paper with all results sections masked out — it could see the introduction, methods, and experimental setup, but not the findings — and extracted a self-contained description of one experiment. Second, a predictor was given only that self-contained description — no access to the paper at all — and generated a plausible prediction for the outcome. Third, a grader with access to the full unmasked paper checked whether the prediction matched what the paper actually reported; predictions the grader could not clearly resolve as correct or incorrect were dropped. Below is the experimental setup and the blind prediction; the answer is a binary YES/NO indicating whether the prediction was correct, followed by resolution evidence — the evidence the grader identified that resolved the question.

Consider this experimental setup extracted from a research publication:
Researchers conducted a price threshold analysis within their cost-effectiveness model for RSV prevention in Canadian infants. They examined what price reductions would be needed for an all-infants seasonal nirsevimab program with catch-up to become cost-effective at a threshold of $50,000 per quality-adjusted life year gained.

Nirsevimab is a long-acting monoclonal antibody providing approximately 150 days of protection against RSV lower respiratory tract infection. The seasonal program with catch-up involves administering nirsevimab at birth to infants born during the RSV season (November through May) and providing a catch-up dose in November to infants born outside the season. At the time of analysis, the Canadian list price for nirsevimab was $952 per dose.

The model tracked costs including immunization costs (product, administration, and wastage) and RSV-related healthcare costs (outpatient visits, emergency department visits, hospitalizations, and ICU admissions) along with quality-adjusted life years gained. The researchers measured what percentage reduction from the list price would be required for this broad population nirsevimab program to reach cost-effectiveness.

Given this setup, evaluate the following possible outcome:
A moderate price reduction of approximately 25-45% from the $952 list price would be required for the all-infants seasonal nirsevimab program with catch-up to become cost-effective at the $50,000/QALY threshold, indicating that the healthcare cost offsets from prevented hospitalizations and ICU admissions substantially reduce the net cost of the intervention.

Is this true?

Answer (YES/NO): NO